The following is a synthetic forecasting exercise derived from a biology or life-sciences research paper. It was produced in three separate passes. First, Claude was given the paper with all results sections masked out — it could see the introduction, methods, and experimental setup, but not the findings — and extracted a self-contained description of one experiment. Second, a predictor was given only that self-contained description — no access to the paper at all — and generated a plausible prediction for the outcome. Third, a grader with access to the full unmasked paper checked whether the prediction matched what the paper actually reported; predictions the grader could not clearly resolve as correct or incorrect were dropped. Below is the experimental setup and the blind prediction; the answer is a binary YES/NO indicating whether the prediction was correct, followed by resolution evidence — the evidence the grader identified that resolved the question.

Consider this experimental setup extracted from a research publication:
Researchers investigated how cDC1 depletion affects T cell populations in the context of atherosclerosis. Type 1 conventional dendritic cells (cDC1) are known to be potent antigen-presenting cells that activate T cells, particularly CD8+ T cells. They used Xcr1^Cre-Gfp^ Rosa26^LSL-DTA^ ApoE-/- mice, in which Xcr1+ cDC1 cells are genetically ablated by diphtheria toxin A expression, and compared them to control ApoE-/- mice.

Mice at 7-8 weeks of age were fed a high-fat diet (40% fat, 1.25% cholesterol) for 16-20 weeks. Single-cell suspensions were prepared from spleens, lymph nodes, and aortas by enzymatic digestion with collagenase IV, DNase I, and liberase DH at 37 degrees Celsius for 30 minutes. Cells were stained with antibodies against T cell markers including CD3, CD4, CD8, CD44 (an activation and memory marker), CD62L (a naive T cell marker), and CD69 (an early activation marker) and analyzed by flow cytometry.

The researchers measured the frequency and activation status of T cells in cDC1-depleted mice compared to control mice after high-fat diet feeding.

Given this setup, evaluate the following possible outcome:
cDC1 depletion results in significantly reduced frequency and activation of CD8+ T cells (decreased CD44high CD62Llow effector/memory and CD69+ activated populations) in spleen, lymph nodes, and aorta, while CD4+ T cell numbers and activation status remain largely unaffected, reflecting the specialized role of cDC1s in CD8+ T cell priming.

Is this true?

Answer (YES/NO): NO